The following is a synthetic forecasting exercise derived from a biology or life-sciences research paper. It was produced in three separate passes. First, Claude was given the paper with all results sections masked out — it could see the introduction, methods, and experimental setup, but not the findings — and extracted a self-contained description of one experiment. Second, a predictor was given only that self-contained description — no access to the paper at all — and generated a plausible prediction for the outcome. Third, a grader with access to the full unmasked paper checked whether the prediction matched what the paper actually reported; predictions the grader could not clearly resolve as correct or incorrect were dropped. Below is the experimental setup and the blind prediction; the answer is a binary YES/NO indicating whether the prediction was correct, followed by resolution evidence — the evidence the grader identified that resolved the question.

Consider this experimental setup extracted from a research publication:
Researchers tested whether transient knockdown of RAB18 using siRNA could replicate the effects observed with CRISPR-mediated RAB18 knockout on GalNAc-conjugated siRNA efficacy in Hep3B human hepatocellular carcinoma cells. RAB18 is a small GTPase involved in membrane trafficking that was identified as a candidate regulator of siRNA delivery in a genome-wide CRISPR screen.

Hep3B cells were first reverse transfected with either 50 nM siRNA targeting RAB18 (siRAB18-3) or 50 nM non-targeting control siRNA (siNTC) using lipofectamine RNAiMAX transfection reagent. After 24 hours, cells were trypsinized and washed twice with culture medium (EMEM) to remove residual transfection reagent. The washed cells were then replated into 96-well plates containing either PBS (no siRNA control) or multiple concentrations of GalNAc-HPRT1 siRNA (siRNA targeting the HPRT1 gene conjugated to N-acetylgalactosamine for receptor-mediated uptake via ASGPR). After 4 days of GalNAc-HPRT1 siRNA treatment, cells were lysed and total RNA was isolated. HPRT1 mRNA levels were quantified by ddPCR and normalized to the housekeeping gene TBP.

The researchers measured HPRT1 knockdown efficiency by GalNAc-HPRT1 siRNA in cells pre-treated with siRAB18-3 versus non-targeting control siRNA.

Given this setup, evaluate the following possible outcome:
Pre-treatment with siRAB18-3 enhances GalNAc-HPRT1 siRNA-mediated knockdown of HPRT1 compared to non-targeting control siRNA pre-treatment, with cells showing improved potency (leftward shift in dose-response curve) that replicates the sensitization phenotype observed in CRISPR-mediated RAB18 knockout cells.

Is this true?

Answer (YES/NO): YES